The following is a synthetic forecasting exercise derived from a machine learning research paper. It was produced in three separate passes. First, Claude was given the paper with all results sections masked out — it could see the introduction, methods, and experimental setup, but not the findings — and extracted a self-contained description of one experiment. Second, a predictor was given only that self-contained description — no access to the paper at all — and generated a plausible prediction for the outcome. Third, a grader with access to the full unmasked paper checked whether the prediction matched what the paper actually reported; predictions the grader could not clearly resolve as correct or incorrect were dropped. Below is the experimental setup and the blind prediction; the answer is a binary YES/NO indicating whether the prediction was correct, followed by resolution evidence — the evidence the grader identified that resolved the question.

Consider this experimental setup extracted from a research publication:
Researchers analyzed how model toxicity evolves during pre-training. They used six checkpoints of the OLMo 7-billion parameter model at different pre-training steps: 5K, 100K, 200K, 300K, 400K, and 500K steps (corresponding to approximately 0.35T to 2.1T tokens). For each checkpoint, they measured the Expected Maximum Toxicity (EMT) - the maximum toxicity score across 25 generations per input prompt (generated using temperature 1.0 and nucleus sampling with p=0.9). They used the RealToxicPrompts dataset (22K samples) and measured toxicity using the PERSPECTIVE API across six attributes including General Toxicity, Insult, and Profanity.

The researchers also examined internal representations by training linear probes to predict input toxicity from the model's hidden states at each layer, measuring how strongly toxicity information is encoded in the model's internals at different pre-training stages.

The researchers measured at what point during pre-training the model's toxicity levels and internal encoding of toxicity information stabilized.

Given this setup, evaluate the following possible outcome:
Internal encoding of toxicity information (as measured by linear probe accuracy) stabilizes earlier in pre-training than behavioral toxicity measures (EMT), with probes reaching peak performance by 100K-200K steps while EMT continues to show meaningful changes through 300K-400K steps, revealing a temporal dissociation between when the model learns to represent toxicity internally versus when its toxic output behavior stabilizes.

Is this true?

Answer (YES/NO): NO